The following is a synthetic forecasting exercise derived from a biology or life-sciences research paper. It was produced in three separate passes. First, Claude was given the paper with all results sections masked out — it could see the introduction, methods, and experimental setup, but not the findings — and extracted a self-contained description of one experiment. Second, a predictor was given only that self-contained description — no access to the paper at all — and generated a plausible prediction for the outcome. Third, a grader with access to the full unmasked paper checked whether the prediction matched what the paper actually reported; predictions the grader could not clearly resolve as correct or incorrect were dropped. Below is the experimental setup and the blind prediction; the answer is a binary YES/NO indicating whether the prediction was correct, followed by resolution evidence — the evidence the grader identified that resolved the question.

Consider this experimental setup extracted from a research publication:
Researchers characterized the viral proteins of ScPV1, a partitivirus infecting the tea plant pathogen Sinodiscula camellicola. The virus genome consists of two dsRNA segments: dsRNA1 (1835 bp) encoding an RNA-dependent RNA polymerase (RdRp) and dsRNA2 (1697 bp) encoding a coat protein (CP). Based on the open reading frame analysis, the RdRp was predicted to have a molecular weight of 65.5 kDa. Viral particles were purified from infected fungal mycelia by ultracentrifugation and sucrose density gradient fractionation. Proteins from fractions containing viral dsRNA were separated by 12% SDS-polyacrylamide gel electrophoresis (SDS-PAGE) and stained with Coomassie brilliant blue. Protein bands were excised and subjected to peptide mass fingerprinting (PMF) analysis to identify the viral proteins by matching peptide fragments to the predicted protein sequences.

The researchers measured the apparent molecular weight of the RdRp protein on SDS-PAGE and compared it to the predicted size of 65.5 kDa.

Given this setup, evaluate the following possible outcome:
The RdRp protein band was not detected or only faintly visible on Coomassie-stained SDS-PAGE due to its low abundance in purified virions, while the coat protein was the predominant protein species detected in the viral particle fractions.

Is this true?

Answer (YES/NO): NO